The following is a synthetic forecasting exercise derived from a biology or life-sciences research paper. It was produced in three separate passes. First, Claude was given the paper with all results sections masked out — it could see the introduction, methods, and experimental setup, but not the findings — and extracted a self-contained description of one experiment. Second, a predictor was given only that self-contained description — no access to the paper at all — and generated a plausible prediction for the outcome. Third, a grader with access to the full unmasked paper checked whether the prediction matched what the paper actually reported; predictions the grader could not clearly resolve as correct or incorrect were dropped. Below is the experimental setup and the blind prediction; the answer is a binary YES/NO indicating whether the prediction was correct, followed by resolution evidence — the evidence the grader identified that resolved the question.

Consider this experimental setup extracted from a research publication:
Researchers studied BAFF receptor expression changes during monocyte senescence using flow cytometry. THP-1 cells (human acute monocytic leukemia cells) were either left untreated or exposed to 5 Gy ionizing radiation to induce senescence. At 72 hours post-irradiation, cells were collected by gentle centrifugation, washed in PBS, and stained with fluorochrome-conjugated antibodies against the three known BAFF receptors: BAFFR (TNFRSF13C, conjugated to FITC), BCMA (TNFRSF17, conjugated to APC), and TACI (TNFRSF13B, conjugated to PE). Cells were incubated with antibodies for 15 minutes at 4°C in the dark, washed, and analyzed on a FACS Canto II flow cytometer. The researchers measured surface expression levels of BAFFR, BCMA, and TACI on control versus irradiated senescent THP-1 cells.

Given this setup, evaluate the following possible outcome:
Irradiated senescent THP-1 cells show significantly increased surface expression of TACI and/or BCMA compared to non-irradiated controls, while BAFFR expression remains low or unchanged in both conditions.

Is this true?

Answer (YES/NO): NO